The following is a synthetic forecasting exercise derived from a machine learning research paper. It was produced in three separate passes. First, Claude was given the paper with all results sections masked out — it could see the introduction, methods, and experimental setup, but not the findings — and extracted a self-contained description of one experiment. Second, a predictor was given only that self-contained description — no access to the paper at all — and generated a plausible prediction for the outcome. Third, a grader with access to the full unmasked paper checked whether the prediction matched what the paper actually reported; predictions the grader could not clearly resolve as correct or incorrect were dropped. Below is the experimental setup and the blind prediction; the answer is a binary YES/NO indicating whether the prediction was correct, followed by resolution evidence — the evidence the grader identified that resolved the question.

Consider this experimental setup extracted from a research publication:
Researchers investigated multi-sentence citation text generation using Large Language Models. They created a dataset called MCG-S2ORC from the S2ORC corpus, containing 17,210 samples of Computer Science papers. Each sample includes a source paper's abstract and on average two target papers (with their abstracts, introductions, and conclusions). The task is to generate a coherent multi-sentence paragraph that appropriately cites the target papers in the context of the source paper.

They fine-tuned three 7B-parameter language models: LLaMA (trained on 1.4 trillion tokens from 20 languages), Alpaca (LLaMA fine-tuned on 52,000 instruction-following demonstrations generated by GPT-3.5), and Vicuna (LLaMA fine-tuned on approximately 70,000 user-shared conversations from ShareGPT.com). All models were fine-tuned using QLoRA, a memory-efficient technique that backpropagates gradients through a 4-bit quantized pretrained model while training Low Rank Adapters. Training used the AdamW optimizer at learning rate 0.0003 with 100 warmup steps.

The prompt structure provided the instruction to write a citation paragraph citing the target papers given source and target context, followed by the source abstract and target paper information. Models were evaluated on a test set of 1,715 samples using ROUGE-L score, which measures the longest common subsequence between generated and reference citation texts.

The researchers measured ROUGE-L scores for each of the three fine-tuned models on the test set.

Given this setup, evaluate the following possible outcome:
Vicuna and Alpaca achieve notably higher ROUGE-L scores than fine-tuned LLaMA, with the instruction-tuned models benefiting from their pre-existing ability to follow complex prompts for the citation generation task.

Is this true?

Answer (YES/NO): NO